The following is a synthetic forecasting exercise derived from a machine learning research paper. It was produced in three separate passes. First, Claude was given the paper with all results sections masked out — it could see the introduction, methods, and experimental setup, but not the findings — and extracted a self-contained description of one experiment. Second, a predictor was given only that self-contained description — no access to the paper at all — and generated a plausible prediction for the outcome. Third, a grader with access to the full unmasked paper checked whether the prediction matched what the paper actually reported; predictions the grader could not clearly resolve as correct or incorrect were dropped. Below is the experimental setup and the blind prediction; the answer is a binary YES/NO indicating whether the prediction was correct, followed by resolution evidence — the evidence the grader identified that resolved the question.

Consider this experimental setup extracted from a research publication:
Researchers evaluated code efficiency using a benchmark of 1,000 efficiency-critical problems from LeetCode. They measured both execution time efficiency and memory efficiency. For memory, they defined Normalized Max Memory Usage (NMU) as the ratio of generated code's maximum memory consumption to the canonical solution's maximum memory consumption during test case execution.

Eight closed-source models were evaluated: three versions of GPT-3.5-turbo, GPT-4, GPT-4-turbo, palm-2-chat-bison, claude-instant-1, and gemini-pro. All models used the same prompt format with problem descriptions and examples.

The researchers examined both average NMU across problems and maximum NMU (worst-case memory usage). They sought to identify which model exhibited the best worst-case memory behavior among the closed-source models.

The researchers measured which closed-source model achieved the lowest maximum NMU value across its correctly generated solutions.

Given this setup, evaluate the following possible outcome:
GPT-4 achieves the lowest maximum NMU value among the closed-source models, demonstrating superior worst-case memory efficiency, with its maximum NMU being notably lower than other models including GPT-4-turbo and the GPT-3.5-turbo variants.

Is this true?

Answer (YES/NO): NO